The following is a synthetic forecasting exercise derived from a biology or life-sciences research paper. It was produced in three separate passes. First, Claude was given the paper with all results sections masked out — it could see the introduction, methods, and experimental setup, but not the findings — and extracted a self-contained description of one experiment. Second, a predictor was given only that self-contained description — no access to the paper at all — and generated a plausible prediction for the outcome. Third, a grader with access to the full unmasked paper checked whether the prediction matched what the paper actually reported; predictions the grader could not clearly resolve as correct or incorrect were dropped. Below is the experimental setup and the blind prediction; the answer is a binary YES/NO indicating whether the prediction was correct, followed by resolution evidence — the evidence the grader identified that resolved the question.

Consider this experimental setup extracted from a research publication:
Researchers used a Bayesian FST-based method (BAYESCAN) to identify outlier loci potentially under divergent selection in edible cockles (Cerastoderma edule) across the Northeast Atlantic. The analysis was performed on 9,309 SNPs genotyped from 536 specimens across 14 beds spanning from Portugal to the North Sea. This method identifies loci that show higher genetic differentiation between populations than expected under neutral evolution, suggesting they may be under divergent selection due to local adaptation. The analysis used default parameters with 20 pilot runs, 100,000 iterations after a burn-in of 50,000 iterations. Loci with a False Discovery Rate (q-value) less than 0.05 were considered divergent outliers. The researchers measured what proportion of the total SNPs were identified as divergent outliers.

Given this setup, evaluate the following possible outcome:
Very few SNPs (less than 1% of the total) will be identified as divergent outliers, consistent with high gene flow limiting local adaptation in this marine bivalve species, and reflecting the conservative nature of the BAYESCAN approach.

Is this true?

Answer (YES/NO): NO